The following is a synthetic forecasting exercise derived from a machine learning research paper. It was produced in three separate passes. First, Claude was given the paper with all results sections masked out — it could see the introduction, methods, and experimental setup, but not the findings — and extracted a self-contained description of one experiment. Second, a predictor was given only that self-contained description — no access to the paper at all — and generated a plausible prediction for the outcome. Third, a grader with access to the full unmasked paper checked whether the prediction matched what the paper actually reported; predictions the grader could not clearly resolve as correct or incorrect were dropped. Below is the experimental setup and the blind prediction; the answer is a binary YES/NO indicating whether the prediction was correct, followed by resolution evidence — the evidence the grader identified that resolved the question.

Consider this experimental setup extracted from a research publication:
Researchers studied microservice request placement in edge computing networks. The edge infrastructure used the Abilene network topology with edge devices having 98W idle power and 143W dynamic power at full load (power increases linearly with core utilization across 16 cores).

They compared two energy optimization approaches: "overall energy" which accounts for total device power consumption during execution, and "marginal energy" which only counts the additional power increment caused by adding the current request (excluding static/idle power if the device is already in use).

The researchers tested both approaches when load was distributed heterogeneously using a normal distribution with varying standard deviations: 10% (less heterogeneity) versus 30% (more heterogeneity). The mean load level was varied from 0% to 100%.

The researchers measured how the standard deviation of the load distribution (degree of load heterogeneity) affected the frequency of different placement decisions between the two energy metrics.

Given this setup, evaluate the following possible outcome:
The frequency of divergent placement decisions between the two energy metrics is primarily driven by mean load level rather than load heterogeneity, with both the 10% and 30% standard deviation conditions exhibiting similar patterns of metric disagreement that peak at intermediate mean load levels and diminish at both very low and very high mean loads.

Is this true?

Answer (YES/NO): NO